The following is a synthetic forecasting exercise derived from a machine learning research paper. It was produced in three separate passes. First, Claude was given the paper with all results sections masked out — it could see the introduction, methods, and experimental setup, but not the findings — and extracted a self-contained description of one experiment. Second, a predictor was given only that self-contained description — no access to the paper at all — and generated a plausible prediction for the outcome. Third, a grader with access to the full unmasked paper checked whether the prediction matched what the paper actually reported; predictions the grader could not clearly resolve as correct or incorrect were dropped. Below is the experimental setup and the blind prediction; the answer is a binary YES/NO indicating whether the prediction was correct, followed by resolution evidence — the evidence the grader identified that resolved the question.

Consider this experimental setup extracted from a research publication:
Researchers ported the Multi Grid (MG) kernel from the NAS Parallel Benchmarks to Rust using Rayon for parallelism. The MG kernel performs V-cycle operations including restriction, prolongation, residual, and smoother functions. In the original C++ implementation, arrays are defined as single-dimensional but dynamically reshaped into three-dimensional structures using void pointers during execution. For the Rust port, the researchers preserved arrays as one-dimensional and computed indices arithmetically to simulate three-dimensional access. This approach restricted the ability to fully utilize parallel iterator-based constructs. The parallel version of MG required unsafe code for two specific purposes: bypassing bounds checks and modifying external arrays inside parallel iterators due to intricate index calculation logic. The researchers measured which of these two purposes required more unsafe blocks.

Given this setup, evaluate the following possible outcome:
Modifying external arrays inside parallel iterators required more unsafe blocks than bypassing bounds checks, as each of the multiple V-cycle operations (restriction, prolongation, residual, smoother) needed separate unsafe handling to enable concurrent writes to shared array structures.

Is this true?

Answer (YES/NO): YES